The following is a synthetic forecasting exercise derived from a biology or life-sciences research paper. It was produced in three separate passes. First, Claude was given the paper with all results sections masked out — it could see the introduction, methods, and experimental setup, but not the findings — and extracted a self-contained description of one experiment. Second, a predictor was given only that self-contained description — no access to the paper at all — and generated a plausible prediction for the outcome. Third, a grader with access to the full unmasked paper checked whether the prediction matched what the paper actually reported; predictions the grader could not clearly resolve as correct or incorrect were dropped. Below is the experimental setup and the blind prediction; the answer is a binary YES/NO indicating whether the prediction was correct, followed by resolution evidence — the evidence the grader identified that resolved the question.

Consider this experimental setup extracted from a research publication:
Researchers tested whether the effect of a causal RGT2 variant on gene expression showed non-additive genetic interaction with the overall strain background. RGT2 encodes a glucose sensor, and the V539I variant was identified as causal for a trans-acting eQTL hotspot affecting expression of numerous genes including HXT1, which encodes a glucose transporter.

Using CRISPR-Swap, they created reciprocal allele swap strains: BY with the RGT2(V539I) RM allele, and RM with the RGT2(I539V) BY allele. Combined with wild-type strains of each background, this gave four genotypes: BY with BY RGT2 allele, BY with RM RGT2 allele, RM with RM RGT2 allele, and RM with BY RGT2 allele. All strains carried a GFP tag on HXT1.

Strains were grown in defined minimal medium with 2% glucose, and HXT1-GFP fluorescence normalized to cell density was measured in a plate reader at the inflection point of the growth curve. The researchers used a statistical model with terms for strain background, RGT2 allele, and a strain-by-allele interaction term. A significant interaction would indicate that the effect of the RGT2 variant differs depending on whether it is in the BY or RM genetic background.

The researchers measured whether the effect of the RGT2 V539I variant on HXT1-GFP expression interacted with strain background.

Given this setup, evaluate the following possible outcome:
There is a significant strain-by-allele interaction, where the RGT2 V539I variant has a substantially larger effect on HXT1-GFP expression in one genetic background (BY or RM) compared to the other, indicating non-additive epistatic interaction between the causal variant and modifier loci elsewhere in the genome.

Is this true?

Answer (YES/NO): NO